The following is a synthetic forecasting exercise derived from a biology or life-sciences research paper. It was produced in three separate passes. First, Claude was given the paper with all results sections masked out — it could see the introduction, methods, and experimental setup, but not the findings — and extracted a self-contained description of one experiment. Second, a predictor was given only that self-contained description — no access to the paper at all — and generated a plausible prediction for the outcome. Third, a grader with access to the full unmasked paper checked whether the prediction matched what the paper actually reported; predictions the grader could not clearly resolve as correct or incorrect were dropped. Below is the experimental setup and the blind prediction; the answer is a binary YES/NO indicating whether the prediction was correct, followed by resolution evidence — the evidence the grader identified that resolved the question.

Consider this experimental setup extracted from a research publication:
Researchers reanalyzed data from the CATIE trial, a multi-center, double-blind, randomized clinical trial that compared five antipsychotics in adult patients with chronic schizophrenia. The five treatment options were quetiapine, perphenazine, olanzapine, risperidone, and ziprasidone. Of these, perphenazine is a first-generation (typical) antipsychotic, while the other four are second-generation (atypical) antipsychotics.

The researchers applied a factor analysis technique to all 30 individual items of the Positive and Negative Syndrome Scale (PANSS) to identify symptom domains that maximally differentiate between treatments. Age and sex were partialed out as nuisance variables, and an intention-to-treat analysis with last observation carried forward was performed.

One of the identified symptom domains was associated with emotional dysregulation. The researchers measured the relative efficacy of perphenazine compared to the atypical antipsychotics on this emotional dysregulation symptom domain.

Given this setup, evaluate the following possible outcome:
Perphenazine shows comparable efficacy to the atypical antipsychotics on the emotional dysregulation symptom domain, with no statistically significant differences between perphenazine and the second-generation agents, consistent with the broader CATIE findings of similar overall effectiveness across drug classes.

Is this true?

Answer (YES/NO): NO